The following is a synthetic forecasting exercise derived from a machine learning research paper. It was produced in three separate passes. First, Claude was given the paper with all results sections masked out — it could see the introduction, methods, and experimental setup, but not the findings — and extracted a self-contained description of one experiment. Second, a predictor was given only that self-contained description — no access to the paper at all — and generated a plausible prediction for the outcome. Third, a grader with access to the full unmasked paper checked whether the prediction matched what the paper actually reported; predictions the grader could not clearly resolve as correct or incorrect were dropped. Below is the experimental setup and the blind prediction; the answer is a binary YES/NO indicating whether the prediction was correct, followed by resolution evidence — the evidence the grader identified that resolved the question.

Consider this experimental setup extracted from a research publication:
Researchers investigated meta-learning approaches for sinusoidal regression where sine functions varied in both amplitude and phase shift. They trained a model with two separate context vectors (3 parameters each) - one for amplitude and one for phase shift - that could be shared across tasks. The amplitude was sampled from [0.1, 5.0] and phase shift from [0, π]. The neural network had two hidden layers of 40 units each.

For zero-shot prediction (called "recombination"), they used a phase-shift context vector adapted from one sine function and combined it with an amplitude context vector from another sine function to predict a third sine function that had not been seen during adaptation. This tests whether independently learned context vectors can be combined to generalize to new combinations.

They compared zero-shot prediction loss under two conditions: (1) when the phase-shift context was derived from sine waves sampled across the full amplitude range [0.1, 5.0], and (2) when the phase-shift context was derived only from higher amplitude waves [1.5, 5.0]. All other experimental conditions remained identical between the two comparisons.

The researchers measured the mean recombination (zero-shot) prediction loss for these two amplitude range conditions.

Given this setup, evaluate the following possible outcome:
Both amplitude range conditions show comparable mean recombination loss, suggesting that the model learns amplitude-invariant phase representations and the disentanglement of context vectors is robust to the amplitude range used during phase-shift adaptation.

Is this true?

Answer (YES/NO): NO